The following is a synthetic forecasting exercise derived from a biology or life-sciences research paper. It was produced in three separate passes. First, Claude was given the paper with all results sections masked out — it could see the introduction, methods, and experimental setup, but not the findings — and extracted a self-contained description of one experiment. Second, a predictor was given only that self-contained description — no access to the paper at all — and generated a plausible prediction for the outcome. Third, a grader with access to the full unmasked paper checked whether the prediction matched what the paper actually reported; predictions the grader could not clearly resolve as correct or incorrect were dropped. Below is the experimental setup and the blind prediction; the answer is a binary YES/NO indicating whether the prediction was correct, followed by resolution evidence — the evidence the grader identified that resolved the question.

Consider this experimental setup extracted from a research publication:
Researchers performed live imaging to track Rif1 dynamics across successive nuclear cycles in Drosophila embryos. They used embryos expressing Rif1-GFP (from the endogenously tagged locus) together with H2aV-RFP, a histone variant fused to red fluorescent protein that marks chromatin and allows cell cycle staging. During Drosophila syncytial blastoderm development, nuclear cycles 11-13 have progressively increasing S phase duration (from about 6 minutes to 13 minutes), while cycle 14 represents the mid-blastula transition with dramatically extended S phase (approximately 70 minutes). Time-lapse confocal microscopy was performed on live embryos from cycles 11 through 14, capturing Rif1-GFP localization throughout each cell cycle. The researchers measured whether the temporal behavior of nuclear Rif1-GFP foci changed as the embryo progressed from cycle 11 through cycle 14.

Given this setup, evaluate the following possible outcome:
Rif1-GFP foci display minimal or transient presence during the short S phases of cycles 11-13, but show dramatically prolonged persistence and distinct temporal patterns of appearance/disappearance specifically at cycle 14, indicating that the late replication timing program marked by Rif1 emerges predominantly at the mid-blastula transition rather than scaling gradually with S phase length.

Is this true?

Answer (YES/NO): NO